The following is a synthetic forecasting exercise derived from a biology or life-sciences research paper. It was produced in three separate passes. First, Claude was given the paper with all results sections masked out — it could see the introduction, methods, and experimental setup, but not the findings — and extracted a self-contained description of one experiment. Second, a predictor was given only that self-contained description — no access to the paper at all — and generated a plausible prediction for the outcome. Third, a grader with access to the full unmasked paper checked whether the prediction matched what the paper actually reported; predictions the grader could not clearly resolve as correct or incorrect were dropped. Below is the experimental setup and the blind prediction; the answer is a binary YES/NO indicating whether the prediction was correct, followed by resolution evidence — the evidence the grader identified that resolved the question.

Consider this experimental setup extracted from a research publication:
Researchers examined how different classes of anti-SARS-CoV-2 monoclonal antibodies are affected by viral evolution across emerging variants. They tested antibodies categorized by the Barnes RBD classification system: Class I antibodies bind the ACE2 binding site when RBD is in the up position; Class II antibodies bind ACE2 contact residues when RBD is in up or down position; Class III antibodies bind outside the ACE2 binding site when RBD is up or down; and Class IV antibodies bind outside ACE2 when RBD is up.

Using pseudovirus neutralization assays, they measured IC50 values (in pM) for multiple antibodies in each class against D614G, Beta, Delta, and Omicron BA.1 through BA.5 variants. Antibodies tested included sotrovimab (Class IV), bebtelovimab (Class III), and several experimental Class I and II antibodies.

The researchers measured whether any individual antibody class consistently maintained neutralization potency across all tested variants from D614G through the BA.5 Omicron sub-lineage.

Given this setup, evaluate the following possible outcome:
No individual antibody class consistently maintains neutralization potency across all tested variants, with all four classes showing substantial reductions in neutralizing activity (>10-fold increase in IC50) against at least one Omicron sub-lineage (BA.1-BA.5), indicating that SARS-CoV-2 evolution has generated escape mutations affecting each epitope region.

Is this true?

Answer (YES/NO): NO